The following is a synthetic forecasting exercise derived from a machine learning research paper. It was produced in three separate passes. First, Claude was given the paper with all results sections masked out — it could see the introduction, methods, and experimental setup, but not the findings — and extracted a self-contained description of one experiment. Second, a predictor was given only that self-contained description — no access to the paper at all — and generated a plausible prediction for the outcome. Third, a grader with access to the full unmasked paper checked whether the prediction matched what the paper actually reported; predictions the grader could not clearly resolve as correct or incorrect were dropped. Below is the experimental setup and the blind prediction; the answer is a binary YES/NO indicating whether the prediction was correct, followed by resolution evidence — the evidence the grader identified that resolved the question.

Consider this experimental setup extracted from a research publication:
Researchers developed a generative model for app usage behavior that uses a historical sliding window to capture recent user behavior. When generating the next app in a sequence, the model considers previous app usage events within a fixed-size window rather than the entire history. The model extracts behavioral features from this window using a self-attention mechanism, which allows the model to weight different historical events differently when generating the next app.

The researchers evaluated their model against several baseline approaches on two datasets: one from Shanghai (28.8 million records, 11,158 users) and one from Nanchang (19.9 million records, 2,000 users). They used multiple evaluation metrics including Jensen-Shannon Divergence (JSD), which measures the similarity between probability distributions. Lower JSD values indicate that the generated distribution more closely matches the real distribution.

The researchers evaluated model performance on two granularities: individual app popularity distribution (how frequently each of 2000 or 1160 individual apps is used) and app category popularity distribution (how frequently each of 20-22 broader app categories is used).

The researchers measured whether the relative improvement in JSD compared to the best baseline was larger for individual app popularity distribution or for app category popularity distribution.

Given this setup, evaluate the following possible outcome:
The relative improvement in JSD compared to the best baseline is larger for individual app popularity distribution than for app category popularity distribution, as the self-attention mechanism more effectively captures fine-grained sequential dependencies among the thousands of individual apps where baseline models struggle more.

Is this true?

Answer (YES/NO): NO